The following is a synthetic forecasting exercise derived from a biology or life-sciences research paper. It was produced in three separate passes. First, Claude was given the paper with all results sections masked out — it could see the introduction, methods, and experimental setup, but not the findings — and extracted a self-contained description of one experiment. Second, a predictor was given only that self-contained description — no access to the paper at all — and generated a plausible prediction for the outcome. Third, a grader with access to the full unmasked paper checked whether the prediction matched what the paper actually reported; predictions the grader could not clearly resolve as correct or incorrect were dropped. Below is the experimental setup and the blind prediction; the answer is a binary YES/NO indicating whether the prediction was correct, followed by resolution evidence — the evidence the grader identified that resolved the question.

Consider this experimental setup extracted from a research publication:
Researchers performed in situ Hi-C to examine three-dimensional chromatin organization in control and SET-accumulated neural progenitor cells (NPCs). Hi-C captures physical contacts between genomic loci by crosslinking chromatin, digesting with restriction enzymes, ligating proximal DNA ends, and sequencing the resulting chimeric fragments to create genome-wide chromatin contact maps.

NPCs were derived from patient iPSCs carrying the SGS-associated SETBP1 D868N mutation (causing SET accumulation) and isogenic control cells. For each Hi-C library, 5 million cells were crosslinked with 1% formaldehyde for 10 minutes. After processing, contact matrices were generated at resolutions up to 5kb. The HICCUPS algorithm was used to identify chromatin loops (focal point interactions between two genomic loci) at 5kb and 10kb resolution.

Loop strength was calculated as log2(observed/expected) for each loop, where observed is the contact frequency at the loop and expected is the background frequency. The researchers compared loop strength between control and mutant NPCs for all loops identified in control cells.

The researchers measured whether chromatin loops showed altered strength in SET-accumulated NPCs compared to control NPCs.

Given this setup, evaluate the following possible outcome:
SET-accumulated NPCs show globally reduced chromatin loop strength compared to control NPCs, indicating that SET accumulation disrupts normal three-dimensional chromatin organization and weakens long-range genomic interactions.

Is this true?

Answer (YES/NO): NO